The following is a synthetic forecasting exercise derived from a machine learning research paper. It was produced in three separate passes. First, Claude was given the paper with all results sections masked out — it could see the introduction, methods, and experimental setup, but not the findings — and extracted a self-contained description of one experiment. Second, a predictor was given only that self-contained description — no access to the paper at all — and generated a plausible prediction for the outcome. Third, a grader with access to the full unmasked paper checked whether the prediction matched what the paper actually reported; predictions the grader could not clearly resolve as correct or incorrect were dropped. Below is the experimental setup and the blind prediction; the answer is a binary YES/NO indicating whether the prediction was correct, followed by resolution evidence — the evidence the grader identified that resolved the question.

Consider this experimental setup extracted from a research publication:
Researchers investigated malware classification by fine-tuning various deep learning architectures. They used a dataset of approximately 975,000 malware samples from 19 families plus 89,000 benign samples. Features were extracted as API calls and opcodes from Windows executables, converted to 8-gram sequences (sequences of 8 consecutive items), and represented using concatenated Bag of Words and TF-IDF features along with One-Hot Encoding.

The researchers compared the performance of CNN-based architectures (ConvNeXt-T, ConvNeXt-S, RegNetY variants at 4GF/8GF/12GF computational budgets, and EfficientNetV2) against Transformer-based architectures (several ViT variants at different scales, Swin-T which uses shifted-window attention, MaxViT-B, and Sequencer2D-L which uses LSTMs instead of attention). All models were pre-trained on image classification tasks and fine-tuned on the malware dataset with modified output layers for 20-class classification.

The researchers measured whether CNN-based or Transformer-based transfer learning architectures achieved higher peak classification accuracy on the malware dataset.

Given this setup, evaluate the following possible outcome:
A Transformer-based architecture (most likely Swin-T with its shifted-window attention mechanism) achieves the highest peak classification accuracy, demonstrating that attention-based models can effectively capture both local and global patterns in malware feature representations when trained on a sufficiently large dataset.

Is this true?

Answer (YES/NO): YES